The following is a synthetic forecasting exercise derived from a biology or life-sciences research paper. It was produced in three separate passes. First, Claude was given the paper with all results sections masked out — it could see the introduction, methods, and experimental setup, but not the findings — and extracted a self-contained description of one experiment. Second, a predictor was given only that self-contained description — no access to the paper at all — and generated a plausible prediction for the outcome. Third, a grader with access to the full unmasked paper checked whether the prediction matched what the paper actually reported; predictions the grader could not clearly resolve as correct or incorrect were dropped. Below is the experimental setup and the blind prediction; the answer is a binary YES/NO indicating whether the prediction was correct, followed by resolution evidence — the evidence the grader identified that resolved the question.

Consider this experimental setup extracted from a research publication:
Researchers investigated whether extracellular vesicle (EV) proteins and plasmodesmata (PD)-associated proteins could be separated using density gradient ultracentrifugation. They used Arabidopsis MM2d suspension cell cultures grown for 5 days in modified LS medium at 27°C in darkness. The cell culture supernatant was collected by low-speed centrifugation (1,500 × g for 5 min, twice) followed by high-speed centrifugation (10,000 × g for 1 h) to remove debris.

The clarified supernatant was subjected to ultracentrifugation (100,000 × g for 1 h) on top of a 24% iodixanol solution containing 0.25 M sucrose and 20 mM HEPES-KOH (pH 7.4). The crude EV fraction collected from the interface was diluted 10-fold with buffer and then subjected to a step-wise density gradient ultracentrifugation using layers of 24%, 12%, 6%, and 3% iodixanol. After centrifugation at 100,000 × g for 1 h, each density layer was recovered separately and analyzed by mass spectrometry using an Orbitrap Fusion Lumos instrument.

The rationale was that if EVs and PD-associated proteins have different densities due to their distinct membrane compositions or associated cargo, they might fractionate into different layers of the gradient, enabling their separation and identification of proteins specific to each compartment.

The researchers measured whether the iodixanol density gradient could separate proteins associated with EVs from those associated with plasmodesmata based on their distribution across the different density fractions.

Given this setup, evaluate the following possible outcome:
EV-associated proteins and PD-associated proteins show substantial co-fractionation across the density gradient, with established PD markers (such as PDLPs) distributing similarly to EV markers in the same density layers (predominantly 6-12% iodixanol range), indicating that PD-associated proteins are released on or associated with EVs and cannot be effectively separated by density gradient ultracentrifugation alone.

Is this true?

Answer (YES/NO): NO